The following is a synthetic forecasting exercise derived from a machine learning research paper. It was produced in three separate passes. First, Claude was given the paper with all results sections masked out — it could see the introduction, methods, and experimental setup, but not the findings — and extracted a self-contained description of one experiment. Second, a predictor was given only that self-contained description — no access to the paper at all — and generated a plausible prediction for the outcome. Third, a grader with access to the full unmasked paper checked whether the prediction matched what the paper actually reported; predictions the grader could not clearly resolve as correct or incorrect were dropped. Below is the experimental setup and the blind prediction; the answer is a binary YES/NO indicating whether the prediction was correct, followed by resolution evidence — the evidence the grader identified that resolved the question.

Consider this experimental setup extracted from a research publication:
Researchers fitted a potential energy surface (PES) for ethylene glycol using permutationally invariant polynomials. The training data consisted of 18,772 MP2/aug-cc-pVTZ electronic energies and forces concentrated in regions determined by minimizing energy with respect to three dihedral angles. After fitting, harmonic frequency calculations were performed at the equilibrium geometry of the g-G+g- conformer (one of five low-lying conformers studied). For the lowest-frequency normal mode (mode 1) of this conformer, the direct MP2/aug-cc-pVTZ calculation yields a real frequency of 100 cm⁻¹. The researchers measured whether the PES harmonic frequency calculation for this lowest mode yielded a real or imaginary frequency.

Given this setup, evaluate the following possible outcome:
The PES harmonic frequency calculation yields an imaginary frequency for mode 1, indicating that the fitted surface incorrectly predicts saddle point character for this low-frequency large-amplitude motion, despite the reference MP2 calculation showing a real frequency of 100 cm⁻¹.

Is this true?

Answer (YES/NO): YES